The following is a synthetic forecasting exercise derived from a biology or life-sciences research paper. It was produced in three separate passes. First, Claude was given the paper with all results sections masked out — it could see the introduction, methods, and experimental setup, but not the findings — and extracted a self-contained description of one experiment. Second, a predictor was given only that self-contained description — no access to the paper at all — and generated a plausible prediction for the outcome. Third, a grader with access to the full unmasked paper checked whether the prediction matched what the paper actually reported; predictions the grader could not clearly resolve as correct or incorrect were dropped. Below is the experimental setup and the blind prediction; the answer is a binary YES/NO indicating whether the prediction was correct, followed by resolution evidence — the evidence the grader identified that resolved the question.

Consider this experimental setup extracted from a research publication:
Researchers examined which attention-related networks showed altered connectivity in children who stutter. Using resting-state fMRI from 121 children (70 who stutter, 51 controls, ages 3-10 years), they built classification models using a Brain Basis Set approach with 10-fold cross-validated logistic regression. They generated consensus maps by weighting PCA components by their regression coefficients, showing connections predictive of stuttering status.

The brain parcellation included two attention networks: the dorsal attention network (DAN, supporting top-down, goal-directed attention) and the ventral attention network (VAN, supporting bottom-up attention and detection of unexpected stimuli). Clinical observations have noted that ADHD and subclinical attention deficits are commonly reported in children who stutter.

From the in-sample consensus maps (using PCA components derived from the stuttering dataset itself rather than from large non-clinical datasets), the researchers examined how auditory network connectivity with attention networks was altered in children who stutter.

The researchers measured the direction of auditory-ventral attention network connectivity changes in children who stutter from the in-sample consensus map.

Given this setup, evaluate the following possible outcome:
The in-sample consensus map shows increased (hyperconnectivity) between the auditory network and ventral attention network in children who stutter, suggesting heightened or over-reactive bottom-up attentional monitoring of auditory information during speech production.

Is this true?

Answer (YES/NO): NO